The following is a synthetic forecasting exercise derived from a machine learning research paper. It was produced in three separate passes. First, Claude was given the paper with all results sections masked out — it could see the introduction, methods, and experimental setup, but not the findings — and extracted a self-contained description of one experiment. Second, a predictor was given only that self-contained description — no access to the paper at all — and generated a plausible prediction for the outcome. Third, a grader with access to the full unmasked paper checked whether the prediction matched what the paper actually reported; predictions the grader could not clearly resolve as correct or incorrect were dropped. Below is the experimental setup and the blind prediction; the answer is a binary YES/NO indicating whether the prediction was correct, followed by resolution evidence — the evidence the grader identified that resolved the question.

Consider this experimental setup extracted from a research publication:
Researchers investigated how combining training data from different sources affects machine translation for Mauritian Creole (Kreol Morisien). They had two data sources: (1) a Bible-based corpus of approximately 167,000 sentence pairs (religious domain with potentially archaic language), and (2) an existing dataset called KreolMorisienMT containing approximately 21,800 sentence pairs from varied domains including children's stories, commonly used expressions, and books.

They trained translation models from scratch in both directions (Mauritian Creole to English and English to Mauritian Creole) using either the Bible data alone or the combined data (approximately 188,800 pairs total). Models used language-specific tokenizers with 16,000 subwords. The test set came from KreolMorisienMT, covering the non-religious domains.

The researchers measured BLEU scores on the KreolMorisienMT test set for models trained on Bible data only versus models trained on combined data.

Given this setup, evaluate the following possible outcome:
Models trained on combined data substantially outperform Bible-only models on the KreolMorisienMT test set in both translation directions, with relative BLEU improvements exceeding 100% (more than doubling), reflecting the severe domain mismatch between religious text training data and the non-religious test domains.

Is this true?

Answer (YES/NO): NO